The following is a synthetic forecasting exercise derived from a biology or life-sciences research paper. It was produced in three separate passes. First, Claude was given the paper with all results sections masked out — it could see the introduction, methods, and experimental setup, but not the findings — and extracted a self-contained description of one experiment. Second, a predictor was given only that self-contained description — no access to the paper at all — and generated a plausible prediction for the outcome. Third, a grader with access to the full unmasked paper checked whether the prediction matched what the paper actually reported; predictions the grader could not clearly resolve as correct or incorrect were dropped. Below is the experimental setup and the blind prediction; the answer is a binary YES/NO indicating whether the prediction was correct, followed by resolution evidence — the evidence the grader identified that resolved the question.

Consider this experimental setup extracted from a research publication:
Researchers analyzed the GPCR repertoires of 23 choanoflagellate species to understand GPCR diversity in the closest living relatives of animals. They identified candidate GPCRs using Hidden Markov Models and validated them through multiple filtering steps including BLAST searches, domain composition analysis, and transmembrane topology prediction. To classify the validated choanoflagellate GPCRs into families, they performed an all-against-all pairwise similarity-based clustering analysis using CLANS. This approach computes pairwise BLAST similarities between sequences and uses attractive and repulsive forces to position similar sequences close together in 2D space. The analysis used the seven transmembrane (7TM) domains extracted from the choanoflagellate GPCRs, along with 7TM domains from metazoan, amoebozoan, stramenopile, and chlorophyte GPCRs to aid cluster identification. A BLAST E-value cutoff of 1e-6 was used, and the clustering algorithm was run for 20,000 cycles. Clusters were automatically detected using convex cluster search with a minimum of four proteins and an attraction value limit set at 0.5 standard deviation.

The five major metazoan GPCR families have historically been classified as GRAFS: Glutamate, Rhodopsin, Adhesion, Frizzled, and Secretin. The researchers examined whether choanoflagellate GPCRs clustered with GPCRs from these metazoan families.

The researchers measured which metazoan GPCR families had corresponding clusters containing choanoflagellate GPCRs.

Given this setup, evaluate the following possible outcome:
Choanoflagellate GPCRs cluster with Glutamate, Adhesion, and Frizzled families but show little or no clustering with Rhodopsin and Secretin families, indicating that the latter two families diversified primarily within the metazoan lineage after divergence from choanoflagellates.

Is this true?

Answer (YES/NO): NO